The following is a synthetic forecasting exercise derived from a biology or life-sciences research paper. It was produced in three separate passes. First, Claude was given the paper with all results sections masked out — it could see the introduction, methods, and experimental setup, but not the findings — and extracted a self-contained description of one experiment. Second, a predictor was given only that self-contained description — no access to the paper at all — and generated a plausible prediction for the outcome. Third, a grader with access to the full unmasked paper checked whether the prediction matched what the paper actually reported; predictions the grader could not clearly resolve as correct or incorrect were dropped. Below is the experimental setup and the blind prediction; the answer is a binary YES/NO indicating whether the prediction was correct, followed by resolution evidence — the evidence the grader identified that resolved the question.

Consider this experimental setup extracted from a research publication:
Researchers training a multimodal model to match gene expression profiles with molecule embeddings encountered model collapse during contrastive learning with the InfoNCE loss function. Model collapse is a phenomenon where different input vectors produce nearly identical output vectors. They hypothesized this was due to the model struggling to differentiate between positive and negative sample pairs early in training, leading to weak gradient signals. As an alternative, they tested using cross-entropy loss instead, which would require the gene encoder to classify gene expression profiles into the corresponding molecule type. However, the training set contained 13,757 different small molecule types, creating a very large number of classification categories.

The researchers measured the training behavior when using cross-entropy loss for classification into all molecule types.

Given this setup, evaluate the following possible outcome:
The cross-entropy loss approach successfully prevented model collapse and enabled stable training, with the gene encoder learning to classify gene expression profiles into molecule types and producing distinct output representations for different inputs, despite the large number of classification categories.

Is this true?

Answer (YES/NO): NO